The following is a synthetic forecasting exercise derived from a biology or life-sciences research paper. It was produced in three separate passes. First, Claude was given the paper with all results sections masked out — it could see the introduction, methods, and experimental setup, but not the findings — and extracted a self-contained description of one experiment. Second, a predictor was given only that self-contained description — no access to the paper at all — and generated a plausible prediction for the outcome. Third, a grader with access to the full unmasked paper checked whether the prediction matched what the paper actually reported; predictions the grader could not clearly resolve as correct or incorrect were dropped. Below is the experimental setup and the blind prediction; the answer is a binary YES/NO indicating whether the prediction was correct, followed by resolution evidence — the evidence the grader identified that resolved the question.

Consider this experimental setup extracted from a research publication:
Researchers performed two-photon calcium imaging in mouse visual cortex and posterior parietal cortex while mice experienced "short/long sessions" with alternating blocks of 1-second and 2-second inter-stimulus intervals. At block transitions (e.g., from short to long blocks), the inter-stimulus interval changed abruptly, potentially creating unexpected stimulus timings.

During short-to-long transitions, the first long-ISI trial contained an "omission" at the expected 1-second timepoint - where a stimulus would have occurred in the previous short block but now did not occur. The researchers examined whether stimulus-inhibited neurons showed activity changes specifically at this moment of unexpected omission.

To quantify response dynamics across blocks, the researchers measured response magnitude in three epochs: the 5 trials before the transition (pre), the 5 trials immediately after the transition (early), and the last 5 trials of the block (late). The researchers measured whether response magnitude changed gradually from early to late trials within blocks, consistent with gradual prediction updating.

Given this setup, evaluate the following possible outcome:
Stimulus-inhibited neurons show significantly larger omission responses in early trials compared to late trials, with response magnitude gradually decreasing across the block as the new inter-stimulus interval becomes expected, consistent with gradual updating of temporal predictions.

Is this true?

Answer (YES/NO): NO